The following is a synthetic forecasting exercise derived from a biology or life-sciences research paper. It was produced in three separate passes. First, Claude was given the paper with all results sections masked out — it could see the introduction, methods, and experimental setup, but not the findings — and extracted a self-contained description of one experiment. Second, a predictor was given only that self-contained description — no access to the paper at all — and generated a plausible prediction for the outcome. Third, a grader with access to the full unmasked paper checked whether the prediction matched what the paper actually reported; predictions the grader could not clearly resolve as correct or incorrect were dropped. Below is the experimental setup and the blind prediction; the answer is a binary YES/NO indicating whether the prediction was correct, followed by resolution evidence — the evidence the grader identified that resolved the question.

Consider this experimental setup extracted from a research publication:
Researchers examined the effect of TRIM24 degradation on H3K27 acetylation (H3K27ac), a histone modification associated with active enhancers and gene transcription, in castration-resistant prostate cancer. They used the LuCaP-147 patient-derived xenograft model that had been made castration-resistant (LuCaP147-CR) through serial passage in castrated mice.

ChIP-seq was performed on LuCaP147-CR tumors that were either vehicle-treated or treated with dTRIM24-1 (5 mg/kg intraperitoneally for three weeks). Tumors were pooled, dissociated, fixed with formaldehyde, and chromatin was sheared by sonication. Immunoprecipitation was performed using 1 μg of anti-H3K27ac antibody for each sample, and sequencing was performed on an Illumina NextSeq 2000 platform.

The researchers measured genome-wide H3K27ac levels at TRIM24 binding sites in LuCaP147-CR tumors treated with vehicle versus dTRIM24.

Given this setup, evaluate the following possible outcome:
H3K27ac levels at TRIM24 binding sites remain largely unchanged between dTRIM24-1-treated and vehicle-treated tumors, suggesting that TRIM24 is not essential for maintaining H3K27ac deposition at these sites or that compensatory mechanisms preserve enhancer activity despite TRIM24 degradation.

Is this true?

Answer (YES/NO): NO